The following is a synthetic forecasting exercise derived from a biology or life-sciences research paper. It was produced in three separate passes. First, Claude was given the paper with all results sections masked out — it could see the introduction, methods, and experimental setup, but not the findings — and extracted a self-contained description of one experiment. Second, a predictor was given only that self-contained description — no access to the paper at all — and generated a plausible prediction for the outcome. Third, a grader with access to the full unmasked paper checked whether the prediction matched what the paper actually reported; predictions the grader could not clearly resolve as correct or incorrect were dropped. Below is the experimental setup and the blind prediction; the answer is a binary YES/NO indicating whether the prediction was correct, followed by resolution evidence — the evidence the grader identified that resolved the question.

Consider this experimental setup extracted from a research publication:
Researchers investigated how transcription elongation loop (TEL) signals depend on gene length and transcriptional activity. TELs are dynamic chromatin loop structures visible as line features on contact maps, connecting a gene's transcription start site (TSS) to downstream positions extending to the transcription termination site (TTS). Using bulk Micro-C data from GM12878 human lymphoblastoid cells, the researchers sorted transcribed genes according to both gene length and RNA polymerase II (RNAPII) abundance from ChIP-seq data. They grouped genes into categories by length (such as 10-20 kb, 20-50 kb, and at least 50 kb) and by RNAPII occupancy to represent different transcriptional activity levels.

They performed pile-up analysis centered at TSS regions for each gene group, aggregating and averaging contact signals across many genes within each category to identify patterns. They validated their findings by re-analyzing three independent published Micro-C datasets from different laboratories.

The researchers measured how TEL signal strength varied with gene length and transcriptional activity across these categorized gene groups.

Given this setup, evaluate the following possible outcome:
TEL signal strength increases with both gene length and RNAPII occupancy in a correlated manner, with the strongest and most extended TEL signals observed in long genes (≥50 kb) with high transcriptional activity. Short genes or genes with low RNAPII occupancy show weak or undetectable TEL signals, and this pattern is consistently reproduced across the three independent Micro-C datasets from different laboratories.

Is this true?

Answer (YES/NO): YES